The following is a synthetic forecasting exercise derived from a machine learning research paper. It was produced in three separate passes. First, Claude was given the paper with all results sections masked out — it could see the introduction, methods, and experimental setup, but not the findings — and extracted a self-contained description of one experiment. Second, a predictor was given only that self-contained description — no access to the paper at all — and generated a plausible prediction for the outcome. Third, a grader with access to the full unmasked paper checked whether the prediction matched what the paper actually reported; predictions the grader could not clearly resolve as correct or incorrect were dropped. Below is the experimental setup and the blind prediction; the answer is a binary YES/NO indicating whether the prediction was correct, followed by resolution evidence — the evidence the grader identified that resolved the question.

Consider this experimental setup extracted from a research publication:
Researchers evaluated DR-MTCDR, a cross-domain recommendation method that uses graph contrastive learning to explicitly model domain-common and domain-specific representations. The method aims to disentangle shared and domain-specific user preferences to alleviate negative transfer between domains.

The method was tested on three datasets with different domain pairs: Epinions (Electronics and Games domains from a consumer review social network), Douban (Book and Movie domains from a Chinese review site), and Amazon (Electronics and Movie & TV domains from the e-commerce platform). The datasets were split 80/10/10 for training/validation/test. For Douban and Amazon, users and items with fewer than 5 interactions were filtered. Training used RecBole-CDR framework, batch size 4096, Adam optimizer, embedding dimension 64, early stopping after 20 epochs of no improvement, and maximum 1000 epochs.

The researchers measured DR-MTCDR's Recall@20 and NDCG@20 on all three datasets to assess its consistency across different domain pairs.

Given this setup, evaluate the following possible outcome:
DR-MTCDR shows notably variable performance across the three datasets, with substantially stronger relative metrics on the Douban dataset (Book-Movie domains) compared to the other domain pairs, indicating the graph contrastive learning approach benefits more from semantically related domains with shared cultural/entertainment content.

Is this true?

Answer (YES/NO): NO